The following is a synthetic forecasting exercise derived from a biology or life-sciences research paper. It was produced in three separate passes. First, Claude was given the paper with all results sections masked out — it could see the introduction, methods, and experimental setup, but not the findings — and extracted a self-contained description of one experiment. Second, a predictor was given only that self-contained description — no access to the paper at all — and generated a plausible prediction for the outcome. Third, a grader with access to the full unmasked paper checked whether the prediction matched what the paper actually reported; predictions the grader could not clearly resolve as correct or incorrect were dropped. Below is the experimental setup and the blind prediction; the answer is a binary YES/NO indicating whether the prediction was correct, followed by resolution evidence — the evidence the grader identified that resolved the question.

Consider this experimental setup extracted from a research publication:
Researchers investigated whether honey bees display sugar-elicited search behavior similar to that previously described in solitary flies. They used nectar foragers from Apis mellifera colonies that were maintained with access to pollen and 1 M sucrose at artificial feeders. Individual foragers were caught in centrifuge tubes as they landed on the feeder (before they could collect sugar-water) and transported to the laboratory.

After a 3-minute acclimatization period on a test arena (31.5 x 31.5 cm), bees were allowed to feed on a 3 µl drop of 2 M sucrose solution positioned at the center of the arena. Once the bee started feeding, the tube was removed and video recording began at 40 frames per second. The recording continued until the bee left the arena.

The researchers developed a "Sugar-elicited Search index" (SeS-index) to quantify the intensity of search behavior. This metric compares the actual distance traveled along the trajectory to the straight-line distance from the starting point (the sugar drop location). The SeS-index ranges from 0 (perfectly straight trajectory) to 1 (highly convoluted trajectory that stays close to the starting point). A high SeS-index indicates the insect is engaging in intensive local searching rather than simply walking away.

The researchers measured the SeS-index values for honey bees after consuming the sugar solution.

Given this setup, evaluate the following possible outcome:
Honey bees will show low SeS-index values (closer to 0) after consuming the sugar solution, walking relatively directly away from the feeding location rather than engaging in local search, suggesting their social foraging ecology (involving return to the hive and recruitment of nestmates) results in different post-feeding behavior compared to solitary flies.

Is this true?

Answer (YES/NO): NO